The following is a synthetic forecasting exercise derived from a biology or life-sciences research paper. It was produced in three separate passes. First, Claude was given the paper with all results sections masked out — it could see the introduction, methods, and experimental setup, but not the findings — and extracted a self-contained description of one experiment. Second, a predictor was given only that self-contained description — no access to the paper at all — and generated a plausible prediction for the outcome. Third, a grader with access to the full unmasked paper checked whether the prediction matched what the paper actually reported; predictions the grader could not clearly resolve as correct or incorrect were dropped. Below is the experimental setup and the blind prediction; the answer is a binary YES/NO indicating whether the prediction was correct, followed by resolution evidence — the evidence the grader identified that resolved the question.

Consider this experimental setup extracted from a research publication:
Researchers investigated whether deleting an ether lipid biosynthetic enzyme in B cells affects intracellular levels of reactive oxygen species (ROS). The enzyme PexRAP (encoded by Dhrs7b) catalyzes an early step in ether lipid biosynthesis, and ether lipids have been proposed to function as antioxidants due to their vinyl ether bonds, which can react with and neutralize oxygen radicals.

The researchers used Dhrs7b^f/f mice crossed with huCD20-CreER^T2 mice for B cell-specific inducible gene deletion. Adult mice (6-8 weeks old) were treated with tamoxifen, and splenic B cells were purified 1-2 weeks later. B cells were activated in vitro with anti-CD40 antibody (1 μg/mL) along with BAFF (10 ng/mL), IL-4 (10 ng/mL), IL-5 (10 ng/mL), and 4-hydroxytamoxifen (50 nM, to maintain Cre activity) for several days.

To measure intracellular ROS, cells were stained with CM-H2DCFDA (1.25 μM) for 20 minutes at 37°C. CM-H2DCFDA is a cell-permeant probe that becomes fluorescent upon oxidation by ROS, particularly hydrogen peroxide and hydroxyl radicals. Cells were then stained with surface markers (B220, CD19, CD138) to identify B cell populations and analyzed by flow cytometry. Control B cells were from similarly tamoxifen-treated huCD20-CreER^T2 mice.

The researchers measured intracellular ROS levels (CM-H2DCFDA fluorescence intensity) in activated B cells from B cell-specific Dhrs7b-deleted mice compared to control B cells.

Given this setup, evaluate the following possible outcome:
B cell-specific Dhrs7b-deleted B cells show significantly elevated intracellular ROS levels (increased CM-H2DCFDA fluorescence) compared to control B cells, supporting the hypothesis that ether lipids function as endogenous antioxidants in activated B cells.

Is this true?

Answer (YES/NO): YES